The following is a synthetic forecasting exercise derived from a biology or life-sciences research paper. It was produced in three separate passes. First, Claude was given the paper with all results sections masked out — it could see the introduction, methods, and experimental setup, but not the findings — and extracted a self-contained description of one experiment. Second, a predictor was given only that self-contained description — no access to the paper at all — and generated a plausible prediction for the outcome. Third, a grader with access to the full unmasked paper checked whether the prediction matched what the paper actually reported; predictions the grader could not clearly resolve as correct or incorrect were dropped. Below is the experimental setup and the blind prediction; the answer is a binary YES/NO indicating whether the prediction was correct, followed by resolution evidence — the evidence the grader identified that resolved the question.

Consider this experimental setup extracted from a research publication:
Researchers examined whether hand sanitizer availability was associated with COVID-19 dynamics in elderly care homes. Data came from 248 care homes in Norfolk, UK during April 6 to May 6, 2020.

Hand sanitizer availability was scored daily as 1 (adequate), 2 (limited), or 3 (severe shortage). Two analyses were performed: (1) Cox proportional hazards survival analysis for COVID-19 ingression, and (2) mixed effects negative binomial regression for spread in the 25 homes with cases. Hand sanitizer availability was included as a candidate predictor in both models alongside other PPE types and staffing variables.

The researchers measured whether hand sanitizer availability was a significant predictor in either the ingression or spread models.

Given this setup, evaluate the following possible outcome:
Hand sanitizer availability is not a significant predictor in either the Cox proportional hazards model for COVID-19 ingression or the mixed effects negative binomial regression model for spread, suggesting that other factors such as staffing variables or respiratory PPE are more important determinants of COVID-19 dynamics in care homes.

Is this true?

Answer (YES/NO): YES